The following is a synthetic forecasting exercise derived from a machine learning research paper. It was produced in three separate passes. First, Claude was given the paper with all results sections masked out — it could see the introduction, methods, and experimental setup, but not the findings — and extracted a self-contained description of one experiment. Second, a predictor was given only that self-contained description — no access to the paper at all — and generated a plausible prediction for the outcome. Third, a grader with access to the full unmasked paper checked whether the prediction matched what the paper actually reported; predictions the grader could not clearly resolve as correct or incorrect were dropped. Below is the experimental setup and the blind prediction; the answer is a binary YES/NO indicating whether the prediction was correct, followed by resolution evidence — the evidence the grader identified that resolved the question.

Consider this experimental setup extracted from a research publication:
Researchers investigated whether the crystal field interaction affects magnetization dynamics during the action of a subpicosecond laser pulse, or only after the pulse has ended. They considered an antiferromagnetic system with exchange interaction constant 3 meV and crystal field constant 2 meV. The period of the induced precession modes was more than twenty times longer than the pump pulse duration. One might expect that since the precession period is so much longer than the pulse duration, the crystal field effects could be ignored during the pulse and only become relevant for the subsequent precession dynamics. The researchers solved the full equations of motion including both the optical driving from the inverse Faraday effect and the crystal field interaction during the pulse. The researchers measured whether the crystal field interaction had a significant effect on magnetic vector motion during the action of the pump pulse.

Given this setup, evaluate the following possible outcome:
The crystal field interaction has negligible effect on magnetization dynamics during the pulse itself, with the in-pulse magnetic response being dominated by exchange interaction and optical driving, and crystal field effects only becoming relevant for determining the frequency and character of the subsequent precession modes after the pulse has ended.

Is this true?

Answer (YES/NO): NO